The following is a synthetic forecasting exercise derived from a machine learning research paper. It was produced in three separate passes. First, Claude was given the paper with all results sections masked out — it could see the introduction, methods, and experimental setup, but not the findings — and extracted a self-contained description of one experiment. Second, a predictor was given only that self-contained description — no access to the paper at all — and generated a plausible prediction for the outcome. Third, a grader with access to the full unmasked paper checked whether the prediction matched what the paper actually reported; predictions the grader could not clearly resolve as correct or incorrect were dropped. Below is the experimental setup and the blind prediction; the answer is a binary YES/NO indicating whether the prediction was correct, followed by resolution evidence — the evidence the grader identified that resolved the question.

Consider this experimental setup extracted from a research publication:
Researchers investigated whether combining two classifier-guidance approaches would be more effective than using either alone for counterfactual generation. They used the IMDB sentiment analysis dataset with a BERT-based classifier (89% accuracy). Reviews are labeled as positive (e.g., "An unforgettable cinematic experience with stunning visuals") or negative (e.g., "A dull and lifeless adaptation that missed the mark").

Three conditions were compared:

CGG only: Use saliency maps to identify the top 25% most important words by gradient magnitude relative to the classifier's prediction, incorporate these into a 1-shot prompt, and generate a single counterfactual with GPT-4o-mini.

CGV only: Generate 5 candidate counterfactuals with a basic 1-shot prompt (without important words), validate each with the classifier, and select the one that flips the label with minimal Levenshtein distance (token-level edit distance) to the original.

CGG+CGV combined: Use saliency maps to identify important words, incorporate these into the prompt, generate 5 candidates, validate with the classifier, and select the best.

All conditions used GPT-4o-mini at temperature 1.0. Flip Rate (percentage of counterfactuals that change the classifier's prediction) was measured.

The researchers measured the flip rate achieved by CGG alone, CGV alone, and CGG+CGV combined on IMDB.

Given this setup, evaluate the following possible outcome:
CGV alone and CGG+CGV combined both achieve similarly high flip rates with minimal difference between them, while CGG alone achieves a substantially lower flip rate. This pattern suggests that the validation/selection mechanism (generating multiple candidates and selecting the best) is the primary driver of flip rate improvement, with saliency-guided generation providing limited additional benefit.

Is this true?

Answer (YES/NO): NO